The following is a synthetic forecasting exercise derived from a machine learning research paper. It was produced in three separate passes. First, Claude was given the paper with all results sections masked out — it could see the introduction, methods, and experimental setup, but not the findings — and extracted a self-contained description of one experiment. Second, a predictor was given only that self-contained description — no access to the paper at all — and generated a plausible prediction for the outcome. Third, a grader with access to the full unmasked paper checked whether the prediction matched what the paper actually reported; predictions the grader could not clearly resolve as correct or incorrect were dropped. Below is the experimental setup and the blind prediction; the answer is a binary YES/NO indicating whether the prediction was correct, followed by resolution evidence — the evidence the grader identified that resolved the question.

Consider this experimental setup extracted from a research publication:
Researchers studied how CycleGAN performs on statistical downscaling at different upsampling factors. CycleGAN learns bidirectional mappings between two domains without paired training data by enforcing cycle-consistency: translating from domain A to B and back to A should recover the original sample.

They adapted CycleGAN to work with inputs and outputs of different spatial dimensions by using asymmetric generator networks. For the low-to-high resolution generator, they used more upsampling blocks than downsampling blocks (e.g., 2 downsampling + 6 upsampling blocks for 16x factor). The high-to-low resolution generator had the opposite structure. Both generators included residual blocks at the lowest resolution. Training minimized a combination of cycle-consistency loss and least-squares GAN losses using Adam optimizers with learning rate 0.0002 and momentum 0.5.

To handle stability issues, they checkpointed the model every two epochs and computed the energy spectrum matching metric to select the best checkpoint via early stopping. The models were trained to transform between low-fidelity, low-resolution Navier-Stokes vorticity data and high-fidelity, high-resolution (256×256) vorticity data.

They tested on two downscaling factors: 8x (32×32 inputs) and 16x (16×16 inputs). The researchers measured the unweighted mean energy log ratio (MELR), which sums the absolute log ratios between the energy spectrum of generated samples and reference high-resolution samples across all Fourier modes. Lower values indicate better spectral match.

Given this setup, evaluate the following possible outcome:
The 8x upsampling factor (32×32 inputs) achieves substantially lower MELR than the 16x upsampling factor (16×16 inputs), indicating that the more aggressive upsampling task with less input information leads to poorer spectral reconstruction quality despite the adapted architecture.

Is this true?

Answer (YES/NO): YES